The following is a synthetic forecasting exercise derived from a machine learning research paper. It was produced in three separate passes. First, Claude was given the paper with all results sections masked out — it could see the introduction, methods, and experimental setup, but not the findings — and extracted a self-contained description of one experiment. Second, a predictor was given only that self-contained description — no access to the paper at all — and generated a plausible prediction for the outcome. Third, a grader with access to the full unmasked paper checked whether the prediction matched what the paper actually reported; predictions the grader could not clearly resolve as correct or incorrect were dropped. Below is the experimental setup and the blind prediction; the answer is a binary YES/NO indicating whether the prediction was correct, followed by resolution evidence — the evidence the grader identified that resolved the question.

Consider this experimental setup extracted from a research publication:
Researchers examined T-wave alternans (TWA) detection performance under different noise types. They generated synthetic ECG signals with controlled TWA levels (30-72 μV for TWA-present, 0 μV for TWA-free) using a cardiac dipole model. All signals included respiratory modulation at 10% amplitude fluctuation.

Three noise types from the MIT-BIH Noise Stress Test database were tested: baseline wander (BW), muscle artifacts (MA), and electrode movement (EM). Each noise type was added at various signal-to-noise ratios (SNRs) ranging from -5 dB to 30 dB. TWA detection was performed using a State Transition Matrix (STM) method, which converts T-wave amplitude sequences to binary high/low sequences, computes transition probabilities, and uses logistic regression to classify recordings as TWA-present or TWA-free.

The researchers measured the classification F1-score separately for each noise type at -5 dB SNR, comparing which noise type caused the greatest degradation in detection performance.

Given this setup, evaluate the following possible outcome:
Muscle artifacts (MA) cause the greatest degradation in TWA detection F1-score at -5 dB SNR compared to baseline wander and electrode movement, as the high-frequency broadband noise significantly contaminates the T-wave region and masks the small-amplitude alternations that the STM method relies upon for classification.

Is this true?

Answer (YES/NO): NO